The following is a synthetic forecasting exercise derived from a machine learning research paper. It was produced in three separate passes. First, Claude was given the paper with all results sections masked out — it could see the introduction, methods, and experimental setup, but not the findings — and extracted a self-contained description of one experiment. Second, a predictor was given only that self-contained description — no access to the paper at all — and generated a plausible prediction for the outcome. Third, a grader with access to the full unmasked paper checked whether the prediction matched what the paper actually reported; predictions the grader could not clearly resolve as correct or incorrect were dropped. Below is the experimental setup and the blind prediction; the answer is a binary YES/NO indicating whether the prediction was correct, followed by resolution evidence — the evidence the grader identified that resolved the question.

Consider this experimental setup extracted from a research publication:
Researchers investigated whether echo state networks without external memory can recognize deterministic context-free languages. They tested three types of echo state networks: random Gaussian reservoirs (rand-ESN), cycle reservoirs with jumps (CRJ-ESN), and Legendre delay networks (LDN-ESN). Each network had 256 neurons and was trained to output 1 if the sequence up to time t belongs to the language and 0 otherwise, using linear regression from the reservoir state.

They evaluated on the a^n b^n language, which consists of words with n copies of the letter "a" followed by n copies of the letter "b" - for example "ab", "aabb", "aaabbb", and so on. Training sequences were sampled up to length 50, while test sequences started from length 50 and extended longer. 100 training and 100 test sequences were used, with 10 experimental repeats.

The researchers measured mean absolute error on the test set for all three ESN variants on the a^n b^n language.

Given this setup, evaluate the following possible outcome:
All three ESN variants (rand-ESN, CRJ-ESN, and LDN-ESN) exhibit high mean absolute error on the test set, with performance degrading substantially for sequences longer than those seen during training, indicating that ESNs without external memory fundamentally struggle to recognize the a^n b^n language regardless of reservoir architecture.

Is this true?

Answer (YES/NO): NO